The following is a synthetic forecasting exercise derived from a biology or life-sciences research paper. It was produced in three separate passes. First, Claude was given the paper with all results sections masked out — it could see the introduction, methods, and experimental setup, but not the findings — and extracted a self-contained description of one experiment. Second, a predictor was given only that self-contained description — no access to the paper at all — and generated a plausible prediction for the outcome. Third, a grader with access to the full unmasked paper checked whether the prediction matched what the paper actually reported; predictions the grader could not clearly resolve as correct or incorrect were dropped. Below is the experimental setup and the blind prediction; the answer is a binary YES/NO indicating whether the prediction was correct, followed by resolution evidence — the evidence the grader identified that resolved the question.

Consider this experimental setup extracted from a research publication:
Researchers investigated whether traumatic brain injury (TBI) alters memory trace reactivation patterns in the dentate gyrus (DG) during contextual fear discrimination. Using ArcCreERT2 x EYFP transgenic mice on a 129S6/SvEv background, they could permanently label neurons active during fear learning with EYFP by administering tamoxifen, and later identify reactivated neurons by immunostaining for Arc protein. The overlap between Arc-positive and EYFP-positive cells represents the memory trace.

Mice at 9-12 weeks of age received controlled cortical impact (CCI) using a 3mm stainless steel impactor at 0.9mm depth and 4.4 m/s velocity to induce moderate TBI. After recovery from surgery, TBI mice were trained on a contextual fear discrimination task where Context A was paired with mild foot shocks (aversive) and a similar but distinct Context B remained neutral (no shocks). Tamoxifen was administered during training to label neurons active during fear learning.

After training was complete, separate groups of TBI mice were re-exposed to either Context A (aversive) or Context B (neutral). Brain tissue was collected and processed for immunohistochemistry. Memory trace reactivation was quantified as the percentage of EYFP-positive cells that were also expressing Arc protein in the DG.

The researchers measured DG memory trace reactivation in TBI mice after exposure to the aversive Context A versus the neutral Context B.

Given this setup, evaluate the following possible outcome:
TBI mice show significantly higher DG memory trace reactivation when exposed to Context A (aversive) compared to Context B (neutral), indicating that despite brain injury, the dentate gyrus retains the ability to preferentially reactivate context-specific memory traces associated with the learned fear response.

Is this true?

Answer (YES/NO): NO